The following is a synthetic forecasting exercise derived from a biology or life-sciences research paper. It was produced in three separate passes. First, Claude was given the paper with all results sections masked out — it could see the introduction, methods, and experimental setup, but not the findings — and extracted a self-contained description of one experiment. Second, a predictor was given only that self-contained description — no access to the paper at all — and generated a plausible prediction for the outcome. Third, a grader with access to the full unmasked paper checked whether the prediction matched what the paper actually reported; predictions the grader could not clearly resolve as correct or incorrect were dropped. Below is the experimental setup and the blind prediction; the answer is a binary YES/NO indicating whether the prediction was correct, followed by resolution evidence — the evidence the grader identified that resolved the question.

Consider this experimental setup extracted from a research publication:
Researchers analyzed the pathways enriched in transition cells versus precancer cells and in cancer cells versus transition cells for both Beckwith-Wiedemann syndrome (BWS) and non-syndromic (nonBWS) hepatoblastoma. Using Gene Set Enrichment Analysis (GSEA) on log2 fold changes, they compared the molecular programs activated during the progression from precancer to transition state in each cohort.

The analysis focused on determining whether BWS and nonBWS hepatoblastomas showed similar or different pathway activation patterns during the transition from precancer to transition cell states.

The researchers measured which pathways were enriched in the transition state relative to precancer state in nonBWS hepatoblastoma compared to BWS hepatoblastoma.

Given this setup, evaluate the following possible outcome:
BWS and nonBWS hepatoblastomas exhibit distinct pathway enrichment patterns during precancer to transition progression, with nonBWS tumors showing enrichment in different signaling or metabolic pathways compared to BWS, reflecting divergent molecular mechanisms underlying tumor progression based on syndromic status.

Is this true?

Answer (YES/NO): YES